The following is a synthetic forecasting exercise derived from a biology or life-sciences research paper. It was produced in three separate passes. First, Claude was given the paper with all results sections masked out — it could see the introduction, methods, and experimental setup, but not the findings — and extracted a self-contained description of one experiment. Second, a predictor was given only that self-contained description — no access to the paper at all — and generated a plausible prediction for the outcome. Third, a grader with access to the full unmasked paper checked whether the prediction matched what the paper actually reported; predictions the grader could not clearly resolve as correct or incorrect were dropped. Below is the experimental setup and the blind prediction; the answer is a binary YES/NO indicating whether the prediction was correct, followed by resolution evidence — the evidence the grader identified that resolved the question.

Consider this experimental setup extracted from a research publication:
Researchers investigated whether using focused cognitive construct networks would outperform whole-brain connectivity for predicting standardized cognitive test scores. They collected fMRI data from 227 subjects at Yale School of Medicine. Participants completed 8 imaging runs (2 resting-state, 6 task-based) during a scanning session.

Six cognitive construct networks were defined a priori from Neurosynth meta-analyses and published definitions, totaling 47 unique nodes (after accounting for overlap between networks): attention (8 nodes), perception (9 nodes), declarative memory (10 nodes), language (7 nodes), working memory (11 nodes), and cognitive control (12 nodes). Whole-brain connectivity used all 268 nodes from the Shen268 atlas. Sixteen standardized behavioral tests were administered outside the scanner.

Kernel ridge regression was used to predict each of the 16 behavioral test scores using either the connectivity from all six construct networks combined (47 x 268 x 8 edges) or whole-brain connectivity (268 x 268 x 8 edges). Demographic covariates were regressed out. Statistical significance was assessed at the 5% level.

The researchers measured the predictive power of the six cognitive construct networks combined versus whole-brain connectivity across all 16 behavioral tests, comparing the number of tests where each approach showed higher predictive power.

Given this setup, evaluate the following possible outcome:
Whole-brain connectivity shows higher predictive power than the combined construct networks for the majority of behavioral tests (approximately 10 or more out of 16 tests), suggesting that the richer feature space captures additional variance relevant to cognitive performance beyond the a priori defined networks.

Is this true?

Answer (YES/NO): NO